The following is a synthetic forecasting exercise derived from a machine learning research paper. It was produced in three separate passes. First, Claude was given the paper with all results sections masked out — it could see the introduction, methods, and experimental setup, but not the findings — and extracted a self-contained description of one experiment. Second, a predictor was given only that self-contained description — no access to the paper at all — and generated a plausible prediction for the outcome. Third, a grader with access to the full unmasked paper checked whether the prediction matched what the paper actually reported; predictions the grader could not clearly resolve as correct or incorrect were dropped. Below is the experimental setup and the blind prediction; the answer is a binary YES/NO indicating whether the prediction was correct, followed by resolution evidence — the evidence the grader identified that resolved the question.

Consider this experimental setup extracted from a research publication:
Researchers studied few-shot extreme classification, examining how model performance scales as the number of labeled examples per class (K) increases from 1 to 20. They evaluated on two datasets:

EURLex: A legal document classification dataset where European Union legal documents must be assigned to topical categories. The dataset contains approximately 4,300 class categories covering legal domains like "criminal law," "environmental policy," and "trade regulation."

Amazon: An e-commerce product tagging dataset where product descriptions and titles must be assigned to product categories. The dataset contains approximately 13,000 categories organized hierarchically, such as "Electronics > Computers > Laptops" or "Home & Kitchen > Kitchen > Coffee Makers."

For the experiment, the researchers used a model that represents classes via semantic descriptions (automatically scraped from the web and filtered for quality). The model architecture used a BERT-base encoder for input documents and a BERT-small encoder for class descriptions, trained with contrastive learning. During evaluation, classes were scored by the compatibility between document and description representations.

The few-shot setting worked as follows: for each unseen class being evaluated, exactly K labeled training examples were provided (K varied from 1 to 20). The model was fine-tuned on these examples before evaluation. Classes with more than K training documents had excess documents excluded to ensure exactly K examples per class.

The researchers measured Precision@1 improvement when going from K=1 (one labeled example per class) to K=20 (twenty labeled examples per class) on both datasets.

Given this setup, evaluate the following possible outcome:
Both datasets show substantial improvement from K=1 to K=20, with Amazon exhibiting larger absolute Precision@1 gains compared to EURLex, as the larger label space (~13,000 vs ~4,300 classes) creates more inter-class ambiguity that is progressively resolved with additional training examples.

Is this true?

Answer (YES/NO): NO